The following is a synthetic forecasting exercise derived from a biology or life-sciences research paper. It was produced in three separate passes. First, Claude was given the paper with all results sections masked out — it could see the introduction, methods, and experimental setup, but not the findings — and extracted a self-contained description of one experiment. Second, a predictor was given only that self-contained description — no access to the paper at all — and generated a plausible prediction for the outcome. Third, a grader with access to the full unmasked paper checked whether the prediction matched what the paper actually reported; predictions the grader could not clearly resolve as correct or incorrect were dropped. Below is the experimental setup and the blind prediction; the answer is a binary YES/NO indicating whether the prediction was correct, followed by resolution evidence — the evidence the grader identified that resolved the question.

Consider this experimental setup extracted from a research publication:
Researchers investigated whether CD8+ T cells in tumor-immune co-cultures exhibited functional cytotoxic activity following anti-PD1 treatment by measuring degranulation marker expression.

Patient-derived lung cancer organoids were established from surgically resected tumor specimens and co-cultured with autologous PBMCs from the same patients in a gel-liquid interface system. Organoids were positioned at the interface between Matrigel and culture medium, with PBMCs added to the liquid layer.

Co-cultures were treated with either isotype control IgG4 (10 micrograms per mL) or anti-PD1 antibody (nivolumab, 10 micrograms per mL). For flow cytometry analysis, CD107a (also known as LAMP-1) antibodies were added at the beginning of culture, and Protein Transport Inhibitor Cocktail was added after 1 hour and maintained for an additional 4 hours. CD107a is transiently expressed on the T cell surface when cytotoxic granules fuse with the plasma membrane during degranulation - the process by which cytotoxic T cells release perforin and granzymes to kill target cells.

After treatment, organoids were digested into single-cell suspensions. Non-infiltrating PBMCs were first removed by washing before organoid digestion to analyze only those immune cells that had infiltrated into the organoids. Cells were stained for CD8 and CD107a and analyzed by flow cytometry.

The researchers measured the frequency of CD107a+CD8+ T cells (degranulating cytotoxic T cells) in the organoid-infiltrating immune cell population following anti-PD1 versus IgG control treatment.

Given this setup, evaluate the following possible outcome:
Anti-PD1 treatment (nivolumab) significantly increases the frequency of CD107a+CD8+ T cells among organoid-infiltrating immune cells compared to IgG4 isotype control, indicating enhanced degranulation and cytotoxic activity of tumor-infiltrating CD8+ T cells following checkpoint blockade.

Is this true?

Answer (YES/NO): YES